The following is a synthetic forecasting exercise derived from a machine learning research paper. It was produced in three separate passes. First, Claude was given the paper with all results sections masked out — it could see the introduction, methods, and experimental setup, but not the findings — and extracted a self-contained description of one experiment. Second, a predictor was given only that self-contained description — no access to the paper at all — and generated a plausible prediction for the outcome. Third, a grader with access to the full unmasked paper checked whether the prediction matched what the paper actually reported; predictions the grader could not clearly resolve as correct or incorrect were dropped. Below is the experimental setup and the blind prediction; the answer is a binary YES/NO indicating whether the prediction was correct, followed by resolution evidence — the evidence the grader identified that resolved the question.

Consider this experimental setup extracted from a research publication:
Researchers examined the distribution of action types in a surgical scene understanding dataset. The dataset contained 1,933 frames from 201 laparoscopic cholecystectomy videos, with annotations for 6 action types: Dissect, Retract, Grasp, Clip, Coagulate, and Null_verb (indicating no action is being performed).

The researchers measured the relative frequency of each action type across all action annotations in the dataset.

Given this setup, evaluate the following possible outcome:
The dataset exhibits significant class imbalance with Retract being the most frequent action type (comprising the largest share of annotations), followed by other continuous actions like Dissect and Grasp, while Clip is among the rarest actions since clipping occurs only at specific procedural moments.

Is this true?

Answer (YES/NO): NO